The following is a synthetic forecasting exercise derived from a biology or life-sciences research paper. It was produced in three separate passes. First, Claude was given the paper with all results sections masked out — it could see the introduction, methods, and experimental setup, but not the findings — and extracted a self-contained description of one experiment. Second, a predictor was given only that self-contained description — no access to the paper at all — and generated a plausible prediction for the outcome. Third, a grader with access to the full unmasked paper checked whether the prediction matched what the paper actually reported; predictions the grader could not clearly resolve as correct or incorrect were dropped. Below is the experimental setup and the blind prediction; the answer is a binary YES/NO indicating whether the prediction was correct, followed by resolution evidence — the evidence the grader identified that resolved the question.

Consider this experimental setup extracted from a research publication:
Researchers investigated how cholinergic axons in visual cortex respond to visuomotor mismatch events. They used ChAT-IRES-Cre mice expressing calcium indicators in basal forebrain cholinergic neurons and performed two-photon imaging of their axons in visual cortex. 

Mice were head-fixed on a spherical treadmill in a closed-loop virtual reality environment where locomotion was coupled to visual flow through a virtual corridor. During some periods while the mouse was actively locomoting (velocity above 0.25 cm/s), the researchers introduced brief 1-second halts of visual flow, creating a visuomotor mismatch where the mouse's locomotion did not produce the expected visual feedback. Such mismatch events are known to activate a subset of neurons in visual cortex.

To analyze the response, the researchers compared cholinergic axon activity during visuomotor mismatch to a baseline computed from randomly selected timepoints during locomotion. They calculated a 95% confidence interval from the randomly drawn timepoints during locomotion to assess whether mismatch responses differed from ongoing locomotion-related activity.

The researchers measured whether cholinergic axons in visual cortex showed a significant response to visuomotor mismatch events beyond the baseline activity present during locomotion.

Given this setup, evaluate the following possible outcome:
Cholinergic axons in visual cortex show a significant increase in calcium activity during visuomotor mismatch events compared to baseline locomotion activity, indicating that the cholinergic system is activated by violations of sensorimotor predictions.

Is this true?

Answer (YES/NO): NO